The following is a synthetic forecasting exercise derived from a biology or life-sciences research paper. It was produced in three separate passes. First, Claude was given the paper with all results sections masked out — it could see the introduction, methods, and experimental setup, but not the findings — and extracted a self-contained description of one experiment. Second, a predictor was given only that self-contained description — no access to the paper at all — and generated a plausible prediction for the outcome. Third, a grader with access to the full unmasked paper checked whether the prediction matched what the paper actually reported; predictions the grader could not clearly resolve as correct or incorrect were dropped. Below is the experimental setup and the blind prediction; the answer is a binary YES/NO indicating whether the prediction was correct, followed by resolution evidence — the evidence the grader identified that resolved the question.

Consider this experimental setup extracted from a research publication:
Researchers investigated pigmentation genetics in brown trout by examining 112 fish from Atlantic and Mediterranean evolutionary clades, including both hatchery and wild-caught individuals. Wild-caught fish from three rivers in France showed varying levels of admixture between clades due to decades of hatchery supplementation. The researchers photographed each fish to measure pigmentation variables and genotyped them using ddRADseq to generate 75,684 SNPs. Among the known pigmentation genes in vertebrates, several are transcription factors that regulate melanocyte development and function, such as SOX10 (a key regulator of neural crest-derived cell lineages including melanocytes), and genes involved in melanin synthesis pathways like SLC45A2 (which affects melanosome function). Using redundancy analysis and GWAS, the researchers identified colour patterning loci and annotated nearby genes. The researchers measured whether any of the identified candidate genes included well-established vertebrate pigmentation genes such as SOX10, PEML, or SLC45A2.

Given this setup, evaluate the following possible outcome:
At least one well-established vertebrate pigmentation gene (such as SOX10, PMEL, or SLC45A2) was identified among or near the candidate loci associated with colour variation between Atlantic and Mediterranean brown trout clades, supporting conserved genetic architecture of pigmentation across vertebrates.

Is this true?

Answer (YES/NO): YES